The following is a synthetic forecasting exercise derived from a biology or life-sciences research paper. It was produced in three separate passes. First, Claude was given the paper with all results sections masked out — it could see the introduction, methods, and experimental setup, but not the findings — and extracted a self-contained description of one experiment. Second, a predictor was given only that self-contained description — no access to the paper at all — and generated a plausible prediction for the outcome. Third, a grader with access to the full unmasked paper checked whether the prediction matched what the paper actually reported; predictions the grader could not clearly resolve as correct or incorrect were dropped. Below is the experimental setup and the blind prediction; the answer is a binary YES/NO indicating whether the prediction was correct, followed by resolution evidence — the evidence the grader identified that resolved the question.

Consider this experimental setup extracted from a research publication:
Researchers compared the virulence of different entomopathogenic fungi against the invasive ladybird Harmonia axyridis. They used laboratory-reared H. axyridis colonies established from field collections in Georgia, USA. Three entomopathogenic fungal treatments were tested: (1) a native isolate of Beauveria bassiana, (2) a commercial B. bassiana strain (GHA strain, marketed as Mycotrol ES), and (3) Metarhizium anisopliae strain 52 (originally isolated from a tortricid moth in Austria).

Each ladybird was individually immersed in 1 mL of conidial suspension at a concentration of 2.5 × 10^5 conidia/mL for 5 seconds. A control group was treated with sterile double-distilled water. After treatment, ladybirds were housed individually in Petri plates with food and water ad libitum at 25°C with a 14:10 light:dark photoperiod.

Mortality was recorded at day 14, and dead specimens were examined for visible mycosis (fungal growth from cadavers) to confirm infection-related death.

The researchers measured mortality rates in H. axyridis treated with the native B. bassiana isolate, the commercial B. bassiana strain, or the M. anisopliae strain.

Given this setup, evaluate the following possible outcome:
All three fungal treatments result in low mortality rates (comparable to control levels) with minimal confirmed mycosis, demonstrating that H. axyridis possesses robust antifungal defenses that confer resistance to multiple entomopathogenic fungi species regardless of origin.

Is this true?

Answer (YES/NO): NO